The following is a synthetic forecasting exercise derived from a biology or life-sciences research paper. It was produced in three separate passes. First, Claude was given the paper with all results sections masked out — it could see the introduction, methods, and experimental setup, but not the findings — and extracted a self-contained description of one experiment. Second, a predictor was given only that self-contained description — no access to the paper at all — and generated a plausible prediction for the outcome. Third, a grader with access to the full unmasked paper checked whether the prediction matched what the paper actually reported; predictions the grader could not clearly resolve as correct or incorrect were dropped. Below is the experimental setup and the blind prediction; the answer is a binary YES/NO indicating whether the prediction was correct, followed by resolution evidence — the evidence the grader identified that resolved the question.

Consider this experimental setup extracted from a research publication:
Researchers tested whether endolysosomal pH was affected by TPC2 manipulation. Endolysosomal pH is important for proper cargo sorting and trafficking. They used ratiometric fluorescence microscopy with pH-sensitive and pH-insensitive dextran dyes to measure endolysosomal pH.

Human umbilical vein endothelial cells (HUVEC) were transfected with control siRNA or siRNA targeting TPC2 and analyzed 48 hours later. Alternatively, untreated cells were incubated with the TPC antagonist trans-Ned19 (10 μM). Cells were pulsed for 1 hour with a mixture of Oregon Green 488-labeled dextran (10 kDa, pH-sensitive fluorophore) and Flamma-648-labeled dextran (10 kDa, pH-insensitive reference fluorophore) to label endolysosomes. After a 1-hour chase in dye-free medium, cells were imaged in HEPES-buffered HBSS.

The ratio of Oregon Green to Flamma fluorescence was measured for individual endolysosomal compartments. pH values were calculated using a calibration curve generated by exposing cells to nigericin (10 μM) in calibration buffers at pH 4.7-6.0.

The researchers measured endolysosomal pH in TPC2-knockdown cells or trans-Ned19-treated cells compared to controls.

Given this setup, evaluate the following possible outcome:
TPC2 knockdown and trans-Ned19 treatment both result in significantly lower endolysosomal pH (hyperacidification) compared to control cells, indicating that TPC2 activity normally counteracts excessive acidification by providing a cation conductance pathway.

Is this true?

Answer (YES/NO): YES